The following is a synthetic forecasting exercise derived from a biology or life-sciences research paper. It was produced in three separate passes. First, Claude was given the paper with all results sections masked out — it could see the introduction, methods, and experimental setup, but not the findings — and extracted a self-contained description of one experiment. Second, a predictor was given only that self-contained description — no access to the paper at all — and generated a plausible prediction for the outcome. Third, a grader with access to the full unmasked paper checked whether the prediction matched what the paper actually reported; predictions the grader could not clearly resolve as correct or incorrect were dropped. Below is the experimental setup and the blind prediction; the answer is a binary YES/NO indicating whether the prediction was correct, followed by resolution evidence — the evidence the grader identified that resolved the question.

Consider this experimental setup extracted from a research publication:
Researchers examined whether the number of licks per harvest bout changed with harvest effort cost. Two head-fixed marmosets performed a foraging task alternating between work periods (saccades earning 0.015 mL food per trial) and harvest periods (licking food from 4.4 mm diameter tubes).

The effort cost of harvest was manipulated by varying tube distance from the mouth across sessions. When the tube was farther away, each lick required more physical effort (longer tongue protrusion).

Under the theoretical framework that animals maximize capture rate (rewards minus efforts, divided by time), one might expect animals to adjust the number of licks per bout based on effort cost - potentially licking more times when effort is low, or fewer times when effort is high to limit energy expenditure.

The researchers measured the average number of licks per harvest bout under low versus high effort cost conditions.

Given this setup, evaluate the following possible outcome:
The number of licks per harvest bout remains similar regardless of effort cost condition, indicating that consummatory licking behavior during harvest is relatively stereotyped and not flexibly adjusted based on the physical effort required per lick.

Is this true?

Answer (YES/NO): NO